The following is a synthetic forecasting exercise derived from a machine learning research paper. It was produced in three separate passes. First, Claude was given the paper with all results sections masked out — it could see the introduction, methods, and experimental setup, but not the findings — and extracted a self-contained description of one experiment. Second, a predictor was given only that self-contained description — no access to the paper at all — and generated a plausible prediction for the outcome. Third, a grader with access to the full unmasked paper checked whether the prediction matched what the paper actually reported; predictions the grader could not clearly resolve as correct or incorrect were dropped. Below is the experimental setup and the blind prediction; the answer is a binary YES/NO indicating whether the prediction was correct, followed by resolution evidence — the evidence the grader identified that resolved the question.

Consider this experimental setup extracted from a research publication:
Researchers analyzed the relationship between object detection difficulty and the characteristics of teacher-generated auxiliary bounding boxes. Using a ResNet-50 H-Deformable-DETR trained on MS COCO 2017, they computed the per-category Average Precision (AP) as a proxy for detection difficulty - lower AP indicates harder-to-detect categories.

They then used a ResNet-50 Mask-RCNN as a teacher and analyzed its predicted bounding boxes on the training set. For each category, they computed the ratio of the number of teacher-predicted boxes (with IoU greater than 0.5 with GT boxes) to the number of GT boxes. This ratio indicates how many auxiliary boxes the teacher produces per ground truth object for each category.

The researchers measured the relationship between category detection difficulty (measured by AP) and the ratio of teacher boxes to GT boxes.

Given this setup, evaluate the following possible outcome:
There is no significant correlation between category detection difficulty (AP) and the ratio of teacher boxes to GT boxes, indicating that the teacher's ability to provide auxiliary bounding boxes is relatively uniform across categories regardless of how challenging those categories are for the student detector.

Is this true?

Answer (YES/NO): NO